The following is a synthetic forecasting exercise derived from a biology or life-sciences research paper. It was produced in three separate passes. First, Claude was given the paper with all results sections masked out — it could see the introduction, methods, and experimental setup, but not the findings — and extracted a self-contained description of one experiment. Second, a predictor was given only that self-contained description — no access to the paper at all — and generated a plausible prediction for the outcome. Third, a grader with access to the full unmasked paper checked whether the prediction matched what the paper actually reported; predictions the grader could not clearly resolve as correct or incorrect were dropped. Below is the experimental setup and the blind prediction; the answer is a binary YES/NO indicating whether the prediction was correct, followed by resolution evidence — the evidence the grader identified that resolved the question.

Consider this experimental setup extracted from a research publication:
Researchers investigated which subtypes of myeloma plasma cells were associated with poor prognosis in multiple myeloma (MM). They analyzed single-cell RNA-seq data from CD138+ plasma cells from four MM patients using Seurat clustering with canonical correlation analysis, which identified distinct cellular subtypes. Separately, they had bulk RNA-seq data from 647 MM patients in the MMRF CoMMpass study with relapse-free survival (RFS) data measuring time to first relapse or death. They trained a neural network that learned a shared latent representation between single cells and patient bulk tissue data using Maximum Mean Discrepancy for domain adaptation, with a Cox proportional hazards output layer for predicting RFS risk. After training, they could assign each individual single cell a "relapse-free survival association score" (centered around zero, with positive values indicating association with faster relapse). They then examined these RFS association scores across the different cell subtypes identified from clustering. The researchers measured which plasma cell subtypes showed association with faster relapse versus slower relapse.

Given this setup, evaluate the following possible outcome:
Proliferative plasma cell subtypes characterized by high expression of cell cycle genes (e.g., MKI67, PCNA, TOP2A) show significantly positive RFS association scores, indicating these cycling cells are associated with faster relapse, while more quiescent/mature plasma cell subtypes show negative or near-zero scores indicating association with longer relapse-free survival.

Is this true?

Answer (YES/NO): NO